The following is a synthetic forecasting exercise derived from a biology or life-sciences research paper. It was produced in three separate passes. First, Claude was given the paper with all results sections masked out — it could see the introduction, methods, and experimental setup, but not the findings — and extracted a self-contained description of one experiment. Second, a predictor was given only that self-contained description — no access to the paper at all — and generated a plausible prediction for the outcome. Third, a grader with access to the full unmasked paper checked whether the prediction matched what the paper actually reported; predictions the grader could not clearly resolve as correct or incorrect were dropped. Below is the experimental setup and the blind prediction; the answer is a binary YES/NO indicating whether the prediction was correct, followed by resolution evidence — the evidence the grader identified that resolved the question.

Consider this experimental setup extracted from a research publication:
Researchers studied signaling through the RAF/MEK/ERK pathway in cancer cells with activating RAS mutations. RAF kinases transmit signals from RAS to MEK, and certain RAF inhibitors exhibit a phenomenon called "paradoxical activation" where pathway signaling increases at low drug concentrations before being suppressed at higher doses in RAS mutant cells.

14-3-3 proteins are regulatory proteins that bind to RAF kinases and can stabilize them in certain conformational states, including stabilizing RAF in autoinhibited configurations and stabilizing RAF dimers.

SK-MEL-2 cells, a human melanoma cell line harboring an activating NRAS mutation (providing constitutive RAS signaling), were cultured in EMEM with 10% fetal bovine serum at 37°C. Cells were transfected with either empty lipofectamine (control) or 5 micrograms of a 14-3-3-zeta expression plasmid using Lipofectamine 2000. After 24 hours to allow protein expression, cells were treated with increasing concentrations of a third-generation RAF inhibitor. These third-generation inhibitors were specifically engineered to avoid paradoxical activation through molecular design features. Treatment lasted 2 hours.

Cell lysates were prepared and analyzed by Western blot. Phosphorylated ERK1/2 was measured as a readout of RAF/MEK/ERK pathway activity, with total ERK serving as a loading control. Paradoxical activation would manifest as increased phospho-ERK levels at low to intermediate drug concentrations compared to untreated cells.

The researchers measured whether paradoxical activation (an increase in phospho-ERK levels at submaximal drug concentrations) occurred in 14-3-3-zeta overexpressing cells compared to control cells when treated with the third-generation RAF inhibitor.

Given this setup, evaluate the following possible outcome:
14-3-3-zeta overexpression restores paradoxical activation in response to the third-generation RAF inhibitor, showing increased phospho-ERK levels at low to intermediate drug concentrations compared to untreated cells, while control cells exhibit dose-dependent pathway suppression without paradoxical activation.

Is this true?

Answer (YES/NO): YES